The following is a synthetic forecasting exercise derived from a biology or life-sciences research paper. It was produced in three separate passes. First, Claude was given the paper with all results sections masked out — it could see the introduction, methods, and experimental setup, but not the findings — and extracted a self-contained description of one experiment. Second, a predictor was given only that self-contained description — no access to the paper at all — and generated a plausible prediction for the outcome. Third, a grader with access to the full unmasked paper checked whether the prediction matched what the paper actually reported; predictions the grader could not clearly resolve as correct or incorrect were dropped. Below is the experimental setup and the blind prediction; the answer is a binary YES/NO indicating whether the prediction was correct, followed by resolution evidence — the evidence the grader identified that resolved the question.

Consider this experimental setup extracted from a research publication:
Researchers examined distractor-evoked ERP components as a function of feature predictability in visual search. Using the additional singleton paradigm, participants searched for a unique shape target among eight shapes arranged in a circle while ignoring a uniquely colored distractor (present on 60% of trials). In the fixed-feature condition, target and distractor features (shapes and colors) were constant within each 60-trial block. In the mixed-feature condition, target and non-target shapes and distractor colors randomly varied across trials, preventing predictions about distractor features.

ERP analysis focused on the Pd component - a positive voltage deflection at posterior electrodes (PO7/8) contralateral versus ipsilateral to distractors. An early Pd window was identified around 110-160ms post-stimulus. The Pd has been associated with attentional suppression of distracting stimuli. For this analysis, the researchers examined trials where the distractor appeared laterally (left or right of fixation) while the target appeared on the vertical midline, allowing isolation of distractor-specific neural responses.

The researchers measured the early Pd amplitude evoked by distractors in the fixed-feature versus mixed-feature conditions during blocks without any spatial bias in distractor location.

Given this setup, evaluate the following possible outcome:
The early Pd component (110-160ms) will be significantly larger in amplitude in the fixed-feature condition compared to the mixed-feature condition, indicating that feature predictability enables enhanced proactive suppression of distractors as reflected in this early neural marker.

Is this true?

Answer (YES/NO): YES